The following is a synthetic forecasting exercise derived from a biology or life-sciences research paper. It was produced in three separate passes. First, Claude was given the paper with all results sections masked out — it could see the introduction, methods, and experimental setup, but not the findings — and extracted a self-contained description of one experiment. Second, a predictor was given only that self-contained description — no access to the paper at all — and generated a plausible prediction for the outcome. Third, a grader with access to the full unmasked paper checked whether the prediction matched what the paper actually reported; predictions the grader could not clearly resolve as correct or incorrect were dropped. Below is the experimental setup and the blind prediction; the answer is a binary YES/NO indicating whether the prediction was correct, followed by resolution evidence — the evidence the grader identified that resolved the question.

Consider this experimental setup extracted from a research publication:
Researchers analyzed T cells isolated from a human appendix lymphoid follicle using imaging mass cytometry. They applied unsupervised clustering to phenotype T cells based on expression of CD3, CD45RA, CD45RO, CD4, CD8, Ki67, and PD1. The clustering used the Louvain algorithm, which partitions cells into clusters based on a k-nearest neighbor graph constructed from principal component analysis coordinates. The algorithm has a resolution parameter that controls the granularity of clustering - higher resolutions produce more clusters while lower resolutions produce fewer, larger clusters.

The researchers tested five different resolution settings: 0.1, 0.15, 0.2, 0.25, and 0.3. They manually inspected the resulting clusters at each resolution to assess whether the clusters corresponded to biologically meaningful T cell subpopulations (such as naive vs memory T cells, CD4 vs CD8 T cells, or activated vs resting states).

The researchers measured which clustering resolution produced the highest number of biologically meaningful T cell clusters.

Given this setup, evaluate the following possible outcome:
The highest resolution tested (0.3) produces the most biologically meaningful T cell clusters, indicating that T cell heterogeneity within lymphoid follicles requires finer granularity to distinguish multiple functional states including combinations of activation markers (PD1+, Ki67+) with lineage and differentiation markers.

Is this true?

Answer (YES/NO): NO